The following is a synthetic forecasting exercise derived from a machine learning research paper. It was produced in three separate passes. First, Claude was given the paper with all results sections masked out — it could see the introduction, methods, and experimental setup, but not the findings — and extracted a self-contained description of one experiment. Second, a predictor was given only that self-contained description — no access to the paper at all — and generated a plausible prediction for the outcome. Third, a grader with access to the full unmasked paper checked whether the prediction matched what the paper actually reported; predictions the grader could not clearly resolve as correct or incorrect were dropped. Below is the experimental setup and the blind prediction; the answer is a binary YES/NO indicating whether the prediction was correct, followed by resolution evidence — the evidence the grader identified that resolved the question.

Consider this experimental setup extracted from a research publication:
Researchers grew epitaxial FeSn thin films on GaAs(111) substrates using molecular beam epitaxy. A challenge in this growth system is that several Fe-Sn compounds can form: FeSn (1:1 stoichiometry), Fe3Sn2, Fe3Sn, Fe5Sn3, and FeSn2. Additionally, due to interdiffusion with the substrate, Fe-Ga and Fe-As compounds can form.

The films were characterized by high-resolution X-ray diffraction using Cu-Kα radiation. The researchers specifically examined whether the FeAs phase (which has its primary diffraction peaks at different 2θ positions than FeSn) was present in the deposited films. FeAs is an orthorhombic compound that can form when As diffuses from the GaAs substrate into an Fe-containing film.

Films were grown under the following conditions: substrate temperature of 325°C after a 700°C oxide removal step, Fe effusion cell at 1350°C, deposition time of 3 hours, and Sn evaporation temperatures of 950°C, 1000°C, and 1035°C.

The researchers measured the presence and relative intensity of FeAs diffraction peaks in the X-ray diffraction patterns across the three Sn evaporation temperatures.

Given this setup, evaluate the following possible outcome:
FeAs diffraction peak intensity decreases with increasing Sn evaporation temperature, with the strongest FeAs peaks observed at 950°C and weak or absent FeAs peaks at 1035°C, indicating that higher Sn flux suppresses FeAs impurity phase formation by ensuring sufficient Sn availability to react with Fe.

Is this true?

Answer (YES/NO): NO